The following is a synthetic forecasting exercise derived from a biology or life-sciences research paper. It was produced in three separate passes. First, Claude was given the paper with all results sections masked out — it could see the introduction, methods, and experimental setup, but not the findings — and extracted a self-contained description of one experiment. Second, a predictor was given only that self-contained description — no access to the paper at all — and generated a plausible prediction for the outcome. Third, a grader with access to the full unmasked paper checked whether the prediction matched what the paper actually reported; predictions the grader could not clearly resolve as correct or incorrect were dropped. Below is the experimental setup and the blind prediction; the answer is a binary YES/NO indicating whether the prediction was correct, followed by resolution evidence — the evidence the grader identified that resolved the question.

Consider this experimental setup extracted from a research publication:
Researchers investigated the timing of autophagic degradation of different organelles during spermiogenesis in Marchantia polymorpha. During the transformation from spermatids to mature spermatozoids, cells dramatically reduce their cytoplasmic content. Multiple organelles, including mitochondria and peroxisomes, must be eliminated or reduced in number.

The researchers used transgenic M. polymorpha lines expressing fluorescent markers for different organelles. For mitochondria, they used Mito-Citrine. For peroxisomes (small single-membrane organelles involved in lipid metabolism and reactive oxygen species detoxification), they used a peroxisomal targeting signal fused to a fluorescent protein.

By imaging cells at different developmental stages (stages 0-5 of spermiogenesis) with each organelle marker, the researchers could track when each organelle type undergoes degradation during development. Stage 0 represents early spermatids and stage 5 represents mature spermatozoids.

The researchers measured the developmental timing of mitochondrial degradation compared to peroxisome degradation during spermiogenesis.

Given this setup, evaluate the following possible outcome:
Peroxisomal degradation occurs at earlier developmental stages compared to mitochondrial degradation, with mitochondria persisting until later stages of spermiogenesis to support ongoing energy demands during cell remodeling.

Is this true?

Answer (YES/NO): NO